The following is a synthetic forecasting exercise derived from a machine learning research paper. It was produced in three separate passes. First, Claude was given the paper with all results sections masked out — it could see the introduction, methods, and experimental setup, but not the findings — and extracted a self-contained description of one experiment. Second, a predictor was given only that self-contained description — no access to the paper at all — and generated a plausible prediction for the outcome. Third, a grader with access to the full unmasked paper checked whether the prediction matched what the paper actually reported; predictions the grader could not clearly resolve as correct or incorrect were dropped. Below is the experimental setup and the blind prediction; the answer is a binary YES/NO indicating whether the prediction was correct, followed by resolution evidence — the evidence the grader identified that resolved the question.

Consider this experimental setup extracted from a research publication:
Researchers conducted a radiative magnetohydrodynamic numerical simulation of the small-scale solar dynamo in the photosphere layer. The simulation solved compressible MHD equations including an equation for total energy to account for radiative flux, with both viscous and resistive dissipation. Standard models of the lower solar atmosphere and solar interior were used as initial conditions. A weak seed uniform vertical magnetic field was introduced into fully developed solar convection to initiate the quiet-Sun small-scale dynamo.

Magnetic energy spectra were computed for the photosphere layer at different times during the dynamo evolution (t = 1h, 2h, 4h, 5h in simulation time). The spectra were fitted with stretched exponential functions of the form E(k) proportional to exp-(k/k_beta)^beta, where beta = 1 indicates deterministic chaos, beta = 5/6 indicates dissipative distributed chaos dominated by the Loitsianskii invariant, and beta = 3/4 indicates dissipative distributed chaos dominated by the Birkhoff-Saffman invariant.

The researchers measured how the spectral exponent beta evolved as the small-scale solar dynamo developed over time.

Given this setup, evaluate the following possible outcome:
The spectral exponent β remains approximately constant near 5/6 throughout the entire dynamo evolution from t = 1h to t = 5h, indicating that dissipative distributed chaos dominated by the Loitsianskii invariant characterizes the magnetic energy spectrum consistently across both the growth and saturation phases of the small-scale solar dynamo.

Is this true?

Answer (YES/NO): NO